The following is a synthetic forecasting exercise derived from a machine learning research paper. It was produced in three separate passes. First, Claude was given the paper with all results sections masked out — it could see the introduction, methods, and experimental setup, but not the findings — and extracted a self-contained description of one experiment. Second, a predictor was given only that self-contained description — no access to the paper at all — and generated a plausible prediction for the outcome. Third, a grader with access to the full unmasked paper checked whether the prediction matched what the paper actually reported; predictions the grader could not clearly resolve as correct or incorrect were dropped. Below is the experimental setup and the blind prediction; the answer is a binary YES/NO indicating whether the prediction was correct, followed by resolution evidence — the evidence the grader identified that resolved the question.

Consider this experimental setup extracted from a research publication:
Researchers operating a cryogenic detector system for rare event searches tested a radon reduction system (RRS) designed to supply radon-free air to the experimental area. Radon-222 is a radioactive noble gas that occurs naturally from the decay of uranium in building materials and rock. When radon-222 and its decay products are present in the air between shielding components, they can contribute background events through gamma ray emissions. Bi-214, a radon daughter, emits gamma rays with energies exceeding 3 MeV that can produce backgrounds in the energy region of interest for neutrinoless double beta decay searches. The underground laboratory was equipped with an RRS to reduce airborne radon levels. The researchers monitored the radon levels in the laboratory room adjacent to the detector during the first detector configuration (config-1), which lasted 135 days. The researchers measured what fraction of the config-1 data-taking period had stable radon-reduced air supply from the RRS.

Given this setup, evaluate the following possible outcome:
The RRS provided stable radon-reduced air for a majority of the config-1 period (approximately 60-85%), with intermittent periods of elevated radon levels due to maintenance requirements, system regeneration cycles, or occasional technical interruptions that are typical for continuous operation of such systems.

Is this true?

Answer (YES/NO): NO